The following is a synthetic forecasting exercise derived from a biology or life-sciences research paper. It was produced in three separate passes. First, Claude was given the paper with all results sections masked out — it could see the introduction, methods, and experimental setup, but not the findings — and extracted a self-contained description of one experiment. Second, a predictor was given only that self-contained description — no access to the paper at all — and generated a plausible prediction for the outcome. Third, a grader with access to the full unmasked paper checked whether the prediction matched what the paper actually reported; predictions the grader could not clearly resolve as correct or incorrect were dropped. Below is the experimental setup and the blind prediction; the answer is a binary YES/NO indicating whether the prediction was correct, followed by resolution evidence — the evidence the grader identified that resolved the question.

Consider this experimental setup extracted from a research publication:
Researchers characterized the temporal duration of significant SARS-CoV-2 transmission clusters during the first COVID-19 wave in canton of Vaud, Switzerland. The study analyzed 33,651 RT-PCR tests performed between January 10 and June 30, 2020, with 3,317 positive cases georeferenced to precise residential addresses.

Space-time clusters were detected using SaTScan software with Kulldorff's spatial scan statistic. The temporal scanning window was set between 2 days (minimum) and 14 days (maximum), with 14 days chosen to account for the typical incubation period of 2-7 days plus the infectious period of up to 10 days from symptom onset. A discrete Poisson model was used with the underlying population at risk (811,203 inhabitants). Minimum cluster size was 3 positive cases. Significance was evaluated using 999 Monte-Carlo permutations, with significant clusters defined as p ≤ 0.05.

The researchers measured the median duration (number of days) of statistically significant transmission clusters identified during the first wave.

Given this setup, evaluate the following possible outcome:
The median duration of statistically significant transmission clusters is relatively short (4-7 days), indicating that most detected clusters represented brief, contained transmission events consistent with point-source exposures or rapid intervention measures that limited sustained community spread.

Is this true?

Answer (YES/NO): NO